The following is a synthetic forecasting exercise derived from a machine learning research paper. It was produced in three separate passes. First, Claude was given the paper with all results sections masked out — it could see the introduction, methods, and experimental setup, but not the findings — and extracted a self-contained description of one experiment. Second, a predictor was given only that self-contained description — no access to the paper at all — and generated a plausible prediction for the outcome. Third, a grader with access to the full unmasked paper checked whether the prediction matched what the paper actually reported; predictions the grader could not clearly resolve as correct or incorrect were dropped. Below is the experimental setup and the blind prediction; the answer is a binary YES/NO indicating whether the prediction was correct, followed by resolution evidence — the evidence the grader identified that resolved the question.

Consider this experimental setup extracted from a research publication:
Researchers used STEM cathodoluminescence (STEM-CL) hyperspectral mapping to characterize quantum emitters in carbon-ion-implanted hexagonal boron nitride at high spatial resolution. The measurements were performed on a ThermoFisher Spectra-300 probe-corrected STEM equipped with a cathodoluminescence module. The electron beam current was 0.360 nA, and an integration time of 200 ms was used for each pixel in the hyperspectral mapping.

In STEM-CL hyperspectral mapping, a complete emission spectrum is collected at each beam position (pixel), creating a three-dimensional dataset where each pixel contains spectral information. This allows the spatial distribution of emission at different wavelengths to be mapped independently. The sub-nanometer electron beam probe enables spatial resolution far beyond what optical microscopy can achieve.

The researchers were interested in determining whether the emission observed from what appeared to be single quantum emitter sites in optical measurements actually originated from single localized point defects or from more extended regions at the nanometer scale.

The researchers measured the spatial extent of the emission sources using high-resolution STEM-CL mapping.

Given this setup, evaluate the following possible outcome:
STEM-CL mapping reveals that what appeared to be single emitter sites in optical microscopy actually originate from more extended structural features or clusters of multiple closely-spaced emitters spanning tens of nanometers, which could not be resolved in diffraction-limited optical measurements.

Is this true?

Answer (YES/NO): NO